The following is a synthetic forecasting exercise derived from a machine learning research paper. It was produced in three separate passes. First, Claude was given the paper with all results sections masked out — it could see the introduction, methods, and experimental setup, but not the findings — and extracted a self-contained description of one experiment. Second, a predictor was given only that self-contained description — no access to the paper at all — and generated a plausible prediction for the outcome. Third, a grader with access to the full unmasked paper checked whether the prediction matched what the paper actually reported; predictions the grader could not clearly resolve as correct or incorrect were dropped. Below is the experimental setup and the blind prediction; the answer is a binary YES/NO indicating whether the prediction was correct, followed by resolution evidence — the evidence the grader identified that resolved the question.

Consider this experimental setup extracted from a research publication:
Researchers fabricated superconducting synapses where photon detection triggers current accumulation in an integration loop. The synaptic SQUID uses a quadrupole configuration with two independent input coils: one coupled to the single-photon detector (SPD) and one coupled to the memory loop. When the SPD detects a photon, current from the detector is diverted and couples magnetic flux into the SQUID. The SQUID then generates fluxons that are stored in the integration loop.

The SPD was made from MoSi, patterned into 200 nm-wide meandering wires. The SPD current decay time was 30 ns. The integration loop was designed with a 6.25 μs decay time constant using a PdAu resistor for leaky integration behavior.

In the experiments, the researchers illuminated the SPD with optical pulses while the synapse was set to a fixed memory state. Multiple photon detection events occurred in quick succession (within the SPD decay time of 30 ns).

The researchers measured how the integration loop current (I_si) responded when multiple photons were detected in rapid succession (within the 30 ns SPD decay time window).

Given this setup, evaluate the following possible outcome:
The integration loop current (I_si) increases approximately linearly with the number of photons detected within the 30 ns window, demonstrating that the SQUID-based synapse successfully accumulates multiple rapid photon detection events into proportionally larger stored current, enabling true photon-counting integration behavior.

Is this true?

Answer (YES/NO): NO